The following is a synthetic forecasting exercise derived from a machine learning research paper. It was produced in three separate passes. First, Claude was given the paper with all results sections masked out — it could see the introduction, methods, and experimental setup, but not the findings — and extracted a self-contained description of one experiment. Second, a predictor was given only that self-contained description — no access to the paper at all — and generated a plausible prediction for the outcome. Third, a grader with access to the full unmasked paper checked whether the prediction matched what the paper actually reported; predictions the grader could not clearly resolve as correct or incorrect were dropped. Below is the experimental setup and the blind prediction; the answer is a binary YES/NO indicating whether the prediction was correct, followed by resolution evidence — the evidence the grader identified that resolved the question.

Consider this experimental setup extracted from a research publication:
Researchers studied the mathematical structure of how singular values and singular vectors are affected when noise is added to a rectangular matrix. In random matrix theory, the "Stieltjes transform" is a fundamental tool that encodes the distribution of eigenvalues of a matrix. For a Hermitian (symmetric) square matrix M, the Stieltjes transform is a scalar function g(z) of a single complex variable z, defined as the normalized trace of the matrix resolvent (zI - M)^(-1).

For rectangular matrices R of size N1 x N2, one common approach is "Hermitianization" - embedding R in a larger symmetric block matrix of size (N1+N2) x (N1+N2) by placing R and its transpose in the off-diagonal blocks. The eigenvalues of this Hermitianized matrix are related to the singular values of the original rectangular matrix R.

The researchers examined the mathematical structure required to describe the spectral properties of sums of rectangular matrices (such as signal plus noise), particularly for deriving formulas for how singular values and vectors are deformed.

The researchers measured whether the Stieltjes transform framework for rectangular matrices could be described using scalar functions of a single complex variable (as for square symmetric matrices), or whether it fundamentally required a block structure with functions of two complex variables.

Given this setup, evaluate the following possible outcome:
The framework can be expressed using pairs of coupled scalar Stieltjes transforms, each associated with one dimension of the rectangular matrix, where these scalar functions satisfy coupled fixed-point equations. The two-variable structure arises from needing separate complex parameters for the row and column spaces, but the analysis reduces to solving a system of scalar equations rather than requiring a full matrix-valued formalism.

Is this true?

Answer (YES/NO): YES